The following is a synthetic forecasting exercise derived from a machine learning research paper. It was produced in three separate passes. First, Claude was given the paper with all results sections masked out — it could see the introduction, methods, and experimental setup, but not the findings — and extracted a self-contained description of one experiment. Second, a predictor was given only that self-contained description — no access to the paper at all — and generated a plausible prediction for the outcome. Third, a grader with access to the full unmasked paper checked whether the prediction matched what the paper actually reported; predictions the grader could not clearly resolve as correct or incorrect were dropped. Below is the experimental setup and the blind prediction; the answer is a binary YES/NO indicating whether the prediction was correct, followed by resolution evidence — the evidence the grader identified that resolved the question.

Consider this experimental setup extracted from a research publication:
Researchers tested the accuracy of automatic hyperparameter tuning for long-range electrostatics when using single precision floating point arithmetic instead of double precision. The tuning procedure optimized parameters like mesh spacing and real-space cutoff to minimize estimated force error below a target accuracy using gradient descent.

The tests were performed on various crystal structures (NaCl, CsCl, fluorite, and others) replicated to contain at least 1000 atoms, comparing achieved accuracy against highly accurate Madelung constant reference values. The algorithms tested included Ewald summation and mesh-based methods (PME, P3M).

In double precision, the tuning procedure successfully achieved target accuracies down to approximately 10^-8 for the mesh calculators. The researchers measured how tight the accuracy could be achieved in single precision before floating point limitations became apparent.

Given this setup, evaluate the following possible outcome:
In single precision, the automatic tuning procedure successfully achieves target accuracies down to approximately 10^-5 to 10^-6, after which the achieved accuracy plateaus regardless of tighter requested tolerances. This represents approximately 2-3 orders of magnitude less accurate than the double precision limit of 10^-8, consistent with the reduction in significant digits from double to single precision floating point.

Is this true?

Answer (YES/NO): YES